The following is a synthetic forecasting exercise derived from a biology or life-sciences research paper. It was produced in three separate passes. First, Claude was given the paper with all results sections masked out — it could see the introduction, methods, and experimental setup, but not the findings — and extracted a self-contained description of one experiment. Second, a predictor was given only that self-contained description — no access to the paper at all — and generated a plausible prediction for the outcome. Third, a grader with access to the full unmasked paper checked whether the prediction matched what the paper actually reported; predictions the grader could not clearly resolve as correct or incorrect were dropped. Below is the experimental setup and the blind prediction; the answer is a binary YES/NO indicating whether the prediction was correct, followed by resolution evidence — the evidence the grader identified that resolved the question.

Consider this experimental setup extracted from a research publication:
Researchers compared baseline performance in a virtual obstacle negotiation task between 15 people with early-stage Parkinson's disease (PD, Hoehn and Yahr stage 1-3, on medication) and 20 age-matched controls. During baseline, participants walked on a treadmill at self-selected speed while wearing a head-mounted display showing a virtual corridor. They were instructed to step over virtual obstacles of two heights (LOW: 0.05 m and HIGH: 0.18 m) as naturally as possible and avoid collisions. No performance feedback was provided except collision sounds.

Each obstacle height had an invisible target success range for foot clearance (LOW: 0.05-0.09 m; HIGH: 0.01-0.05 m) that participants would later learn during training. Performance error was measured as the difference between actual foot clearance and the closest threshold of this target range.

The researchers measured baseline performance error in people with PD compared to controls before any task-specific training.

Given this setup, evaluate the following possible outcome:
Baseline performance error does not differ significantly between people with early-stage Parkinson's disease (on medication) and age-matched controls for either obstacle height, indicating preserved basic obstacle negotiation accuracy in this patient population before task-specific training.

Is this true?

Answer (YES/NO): YES